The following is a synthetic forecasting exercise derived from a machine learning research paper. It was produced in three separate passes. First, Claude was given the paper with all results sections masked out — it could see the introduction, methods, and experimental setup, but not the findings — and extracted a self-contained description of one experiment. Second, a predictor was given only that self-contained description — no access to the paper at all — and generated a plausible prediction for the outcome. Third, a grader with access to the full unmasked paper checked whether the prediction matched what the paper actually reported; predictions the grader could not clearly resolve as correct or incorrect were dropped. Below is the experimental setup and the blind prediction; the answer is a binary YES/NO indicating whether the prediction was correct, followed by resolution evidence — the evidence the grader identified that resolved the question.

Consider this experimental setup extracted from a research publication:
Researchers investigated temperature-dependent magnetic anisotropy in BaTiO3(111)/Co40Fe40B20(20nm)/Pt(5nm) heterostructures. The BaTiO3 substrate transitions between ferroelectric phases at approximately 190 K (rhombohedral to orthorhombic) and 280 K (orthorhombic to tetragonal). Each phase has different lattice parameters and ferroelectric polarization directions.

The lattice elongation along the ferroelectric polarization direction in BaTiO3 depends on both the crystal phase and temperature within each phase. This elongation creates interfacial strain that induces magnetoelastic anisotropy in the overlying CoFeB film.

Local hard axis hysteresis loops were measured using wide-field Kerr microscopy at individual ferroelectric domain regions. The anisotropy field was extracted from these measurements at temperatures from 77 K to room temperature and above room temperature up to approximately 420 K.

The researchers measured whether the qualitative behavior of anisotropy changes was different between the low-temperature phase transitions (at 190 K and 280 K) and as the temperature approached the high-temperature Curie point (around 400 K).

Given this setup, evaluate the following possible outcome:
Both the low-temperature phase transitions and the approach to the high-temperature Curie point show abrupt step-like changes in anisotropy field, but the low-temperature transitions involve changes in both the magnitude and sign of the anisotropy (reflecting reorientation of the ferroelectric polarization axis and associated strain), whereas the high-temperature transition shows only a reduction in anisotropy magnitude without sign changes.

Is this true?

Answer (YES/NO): NO